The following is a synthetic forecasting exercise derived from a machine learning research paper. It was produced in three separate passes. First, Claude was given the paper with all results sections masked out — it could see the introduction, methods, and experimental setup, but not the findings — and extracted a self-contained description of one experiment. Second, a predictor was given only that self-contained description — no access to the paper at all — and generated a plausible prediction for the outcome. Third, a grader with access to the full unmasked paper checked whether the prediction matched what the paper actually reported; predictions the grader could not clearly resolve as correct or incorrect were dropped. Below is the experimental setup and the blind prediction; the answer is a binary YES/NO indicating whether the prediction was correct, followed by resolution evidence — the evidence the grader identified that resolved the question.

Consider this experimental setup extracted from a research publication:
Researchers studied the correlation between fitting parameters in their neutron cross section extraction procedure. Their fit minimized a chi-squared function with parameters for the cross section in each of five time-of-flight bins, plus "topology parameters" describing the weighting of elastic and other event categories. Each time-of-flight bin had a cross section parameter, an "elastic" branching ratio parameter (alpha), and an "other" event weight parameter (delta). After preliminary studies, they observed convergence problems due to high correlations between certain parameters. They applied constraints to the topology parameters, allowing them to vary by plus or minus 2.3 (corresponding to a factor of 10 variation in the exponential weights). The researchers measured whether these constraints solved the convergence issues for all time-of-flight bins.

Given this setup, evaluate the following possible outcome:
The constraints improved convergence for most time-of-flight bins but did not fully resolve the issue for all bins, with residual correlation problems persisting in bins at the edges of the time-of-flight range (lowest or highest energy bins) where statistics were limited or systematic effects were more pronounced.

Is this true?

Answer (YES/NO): YES